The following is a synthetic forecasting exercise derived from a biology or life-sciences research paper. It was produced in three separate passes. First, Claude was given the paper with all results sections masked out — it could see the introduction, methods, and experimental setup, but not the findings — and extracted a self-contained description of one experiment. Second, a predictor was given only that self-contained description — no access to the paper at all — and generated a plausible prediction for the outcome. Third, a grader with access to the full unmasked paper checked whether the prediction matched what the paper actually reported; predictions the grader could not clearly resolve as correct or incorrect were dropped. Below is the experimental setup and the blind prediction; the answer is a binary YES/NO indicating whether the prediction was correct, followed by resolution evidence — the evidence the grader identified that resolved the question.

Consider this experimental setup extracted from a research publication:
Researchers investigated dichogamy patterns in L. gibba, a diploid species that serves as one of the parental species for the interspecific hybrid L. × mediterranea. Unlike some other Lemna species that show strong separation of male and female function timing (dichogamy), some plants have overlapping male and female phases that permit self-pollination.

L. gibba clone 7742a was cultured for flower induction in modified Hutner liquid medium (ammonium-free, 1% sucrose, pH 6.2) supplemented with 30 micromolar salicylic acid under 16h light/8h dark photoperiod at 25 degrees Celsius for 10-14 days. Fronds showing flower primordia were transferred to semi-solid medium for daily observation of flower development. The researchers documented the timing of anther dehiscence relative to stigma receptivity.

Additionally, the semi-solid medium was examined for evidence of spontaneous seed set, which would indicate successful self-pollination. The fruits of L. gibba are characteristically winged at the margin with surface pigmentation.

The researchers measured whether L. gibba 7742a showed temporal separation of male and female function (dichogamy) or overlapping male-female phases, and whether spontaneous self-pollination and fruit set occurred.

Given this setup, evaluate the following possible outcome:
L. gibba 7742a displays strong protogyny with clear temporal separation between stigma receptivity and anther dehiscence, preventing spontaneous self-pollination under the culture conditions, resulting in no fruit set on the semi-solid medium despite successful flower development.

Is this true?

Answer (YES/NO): NO